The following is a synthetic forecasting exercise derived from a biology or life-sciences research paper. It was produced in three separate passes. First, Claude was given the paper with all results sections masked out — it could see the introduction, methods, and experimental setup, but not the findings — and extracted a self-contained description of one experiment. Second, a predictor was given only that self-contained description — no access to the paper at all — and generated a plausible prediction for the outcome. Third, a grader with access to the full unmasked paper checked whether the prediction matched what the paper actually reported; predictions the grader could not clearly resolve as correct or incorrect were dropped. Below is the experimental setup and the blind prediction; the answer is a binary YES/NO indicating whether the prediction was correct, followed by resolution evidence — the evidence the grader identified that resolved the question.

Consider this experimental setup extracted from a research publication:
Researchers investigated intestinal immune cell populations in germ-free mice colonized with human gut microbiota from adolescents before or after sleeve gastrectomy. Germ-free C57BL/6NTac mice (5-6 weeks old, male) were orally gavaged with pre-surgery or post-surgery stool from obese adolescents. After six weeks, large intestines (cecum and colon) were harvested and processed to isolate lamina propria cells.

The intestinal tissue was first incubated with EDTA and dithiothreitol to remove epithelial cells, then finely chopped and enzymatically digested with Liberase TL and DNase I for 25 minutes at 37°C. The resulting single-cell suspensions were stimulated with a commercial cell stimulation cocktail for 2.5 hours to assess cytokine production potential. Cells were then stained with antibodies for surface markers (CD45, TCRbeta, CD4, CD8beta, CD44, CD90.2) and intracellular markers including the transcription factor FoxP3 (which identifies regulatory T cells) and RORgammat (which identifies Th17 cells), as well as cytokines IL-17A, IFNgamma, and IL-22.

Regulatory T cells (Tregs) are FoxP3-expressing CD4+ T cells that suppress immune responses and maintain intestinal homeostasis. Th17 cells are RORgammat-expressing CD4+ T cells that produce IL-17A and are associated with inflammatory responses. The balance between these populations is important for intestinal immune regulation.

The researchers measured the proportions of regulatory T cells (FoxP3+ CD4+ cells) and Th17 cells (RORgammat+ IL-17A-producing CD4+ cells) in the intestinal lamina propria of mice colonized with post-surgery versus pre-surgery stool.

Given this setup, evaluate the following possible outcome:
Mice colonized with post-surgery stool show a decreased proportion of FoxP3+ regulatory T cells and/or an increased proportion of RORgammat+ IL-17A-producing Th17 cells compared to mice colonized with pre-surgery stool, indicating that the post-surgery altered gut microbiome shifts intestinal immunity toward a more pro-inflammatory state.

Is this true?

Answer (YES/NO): YES